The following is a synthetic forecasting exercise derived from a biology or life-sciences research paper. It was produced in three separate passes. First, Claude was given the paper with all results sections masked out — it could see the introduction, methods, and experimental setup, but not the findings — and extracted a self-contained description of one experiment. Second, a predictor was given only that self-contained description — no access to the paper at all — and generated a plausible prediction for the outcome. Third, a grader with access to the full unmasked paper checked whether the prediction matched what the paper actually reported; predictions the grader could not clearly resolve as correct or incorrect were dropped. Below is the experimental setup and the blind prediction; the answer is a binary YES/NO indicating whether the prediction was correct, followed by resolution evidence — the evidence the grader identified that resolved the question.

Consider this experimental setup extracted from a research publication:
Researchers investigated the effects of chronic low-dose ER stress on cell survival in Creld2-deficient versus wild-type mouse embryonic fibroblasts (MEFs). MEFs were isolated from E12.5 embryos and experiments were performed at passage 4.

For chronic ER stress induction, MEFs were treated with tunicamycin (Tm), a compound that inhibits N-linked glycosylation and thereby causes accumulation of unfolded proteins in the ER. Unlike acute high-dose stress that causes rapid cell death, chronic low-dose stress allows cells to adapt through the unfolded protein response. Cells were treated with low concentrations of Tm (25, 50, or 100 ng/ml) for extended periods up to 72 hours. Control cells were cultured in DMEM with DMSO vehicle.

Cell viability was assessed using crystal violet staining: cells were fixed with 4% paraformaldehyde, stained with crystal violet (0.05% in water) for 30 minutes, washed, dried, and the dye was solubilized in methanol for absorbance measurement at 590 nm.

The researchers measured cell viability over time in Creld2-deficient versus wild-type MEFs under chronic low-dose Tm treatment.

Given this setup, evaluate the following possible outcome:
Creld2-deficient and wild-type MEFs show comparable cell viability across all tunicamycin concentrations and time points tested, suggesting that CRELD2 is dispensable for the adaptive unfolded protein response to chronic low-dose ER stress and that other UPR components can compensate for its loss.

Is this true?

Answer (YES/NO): NO